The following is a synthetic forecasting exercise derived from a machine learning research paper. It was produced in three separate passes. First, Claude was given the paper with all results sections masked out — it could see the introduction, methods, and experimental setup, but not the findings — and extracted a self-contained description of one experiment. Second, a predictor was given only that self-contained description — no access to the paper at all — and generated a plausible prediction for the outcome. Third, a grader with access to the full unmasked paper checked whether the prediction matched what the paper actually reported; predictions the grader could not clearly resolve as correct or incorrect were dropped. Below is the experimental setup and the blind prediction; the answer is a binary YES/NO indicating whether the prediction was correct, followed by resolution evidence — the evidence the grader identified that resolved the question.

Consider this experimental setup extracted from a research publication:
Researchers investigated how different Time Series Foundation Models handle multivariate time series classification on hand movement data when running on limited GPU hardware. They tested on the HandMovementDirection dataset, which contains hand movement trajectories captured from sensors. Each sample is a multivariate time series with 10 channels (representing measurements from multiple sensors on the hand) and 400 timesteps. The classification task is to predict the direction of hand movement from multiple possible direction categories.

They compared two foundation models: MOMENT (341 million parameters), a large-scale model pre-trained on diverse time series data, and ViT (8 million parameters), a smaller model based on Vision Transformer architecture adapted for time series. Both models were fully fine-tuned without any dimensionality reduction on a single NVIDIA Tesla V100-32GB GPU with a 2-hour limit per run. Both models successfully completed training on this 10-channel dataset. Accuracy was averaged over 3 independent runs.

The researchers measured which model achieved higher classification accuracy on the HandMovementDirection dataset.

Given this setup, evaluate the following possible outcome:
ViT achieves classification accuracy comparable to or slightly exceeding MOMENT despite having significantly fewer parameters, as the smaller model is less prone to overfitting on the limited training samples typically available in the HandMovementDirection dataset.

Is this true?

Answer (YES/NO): YES